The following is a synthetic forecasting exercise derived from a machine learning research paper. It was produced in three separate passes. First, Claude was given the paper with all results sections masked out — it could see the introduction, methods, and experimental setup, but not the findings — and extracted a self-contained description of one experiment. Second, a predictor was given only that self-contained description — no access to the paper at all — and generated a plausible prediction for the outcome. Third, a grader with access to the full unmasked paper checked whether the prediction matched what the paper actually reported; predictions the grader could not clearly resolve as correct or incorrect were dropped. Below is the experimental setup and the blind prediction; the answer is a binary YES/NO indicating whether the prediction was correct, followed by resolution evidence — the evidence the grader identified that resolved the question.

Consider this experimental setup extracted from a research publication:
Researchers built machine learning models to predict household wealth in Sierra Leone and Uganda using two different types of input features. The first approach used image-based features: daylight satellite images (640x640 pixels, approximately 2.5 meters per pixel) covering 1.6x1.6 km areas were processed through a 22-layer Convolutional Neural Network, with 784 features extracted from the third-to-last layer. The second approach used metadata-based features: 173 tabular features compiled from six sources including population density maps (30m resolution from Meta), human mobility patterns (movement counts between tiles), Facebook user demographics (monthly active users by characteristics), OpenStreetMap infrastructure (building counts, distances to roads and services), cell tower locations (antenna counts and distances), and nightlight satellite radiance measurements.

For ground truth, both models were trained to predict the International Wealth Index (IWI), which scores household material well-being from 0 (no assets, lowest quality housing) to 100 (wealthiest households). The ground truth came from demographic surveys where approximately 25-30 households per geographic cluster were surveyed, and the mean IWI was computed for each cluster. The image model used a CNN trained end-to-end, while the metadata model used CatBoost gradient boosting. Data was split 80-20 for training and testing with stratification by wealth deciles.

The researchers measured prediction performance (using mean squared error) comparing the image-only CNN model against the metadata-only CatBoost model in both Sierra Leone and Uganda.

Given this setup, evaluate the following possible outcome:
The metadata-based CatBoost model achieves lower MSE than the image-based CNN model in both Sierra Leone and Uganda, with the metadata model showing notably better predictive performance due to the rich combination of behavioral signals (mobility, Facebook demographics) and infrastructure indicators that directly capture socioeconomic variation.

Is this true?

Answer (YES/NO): YES